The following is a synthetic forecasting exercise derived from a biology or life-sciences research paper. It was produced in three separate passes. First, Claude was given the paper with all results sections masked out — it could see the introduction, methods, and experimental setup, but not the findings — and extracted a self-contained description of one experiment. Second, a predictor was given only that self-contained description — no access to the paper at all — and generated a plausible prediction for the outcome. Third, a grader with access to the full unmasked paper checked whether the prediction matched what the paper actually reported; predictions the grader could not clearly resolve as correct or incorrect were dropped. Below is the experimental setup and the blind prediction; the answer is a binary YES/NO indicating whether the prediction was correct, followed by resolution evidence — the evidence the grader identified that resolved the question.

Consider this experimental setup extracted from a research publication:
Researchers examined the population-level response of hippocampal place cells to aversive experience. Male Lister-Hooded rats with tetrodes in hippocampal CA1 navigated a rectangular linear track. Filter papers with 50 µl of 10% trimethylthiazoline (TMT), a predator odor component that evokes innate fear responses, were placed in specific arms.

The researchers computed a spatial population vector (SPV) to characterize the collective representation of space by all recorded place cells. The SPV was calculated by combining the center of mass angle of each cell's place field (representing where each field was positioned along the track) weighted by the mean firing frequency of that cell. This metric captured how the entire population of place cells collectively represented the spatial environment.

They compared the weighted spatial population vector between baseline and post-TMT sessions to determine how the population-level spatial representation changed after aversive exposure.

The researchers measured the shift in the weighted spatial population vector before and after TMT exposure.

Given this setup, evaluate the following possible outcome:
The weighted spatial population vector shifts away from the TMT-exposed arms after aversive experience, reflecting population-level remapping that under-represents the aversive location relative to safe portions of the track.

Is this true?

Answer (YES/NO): NO